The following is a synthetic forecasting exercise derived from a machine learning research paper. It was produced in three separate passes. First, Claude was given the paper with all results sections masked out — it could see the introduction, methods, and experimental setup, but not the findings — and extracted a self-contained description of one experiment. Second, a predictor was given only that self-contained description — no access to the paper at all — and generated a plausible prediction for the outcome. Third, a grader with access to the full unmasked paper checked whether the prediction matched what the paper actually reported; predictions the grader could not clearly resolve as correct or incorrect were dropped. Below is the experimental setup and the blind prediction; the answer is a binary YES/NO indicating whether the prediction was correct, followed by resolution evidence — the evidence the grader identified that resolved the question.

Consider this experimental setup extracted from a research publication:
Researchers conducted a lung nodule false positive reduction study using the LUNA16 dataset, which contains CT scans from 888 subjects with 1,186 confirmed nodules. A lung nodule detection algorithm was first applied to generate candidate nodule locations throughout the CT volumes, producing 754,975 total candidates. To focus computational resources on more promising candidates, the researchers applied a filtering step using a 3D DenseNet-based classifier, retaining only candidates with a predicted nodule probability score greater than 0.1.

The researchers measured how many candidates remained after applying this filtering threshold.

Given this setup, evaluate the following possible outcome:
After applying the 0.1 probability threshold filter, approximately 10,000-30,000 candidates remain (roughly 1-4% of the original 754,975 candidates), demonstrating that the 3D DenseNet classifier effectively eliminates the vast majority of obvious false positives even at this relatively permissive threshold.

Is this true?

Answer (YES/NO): NO